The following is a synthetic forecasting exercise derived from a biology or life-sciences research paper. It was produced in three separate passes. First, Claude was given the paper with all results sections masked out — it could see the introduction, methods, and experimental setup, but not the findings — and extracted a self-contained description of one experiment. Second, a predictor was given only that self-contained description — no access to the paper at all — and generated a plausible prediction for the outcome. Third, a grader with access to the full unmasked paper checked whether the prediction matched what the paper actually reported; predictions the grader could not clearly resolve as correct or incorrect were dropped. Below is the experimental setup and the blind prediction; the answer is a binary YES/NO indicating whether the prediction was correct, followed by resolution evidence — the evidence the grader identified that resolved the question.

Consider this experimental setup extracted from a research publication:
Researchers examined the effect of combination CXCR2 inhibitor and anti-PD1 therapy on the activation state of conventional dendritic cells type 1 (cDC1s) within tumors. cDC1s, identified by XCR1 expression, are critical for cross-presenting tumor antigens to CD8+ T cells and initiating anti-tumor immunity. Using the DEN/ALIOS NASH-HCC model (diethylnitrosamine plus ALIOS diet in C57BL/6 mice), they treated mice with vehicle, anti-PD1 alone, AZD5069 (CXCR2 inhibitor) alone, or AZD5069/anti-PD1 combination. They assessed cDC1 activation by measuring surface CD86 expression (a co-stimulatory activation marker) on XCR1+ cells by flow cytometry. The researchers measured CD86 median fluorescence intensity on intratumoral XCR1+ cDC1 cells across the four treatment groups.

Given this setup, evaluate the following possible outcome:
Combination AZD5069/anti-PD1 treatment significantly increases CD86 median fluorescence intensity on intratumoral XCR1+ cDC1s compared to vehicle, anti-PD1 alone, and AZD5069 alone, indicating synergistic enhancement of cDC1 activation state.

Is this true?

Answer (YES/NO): YES